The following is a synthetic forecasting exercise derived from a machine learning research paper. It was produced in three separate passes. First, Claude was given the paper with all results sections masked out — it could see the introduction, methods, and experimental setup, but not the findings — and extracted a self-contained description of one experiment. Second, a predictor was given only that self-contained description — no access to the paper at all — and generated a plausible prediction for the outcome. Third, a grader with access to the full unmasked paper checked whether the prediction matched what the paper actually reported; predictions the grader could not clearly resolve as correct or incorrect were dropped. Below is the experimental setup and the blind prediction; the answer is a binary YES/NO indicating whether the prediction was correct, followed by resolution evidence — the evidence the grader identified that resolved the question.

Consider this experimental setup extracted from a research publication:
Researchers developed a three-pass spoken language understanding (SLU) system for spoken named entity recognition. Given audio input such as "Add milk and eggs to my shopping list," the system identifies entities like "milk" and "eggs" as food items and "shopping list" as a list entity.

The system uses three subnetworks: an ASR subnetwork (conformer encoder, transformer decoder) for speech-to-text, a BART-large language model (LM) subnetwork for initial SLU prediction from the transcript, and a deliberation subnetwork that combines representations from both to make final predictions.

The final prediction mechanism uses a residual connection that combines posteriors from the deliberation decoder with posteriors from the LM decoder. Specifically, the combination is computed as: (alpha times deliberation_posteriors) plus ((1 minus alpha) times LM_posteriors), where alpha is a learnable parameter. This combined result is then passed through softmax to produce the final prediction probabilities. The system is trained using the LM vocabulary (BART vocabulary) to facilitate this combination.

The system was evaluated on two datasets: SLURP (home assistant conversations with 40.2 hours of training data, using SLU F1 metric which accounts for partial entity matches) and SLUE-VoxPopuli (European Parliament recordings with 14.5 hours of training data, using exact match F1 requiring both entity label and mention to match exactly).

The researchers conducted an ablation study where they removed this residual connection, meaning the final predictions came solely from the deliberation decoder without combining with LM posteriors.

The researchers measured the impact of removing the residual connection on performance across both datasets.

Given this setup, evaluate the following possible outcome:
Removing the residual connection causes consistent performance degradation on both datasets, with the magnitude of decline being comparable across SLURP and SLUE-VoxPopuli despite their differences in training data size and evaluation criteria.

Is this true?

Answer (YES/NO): NO